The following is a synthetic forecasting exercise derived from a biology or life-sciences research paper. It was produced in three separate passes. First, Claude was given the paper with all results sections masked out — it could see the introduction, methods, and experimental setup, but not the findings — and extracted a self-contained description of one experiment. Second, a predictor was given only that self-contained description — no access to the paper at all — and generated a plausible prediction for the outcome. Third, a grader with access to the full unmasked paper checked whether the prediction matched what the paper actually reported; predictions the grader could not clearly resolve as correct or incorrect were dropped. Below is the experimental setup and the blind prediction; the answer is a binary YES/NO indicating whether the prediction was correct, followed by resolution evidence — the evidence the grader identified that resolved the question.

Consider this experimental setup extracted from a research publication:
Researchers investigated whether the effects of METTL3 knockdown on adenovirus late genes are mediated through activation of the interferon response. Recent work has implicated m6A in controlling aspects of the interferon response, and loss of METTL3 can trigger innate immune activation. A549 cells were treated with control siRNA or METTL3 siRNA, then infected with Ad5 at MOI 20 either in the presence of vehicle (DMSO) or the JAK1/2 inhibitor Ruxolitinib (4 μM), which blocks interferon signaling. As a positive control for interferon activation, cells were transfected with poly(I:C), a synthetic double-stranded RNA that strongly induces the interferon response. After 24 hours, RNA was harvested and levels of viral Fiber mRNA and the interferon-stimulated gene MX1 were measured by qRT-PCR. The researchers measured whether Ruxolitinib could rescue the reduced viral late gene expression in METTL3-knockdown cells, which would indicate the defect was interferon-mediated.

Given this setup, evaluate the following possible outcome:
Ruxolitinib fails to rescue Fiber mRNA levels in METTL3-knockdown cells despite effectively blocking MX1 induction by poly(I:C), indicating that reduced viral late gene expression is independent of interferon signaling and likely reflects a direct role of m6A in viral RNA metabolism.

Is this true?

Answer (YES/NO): YES